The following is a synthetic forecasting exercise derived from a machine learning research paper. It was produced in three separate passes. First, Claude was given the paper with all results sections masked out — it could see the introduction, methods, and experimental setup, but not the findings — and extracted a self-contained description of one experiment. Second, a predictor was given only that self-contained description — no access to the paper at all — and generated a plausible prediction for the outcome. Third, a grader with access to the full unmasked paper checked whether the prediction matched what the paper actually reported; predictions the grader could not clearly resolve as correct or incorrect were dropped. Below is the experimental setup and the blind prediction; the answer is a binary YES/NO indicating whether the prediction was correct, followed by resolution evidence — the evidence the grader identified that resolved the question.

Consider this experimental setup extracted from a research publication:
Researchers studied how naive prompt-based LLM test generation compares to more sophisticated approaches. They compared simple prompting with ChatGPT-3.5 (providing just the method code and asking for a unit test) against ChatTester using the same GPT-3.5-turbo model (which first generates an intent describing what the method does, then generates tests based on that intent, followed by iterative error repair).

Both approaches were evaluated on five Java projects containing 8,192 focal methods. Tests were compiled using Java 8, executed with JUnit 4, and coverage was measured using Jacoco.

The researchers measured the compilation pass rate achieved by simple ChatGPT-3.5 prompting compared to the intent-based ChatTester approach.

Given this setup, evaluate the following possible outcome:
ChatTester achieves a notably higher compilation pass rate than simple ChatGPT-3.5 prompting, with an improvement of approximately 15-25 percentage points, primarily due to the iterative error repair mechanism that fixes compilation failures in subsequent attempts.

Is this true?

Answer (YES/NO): NO